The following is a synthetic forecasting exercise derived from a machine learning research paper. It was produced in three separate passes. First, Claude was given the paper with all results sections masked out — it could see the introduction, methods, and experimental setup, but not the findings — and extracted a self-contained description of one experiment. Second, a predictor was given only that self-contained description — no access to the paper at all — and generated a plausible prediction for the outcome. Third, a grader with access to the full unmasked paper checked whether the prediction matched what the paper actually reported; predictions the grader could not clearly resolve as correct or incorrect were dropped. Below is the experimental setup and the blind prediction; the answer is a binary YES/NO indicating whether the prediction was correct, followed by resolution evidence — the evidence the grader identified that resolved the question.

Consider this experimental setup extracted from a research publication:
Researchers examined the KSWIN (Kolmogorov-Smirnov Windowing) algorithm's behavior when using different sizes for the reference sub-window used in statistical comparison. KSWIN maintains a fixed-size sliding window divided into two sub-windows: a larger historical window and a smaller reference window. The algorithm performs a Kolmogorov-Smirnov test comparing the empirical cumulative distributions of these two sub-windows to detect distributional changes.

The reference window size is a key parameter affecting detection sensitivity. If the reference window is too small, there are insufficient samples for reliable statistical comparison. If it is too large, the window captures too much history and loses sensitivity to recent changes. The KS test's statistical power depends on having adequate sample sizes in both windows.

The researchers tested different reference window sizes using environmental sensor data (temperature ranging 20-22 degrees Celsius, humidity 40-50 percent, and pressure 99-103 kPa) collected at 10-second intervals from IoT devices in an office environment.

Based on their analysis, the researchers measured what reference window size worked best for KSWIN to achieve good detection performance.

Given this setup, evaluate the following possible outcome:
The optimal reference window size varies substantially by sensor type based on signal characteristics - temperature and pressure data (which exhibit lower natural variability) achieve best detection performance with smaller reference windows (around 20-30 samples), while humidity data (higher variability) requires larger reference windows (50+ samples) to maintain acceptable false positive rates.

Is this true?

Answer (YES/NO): NO